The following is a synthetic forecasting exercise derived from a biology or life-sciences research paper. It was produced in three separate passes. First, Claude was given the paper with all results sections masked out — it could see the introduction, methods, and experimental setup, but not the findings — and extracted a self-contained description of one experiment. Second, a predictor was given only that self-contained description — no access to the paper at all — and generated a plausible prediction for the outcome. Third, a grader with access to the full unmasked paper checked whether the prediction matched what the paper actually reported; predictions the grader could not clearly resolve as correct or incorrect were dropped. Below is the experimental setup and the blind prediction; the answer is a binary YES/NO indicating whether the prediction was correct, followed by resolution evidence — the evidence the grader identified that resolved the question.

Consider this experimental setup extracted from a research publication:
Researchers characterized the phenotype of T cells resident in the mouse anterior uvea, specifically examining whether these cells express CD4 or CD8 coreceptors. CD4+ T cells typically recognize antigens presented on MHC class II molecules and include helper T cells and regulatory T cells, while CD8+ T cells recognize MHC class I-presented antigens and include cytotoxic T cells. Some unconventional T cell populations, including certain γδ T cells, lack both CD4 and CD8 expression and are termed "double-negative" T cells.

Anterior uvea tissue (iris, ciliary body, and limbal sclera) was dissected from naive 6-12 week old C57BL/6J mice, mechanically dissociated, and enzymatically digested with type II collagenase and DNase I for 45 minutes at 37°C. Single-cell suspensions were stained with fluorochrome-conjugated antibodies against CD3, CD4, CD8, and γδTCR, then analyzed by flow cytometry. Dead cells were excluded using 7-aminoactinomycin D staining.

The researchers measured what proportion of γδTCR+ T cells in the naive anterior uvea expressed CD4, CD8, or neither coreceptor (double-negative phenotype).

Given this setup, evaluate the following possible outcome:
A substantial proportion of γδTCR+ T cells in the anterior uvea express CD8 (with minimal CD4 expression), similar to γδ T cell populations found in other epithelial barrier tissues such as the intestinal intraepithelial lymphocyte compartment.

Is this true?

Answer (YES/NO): NO